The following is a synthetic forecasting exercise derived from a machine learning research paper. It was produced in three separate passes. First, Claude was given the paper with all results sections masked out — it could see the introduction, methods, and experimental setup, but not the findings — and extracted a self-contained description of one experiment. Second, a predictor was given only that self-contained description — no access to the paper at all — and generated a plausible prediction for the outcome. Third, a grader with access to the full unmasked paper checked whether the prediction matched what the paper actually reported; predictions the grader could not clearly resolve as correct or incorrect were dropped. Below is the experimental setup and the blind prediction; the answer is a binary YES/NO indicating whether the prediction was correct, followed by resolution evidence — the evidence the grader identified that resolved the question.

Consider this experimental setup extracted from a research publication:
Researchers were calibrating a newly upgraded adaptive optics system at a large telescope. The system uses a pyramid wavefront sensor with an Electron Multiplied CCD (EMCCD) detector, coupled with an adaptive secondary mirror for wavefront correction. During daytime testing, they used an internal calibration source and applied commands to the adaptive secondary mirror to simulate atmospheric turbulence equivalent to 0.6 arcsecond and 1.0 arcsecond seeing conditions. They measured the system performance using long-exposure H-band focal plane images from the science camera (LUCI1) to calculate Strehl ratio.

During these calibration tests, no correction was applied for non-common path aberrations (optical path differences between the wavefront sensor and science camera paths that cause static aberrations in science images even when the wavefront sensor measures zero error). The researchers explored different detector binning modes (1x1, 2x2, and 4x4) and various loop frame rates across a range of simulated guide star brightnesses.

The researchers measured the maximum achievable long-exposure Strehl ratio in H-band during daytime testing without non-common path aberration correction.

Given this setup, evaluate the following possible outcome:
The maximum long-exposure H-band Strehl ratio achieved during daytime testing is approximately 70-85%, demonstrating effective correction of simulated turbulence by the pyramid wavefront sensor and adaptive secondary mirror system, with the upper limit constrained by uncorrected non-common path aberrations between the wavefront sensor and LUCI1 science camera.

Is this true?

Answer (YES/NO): YES